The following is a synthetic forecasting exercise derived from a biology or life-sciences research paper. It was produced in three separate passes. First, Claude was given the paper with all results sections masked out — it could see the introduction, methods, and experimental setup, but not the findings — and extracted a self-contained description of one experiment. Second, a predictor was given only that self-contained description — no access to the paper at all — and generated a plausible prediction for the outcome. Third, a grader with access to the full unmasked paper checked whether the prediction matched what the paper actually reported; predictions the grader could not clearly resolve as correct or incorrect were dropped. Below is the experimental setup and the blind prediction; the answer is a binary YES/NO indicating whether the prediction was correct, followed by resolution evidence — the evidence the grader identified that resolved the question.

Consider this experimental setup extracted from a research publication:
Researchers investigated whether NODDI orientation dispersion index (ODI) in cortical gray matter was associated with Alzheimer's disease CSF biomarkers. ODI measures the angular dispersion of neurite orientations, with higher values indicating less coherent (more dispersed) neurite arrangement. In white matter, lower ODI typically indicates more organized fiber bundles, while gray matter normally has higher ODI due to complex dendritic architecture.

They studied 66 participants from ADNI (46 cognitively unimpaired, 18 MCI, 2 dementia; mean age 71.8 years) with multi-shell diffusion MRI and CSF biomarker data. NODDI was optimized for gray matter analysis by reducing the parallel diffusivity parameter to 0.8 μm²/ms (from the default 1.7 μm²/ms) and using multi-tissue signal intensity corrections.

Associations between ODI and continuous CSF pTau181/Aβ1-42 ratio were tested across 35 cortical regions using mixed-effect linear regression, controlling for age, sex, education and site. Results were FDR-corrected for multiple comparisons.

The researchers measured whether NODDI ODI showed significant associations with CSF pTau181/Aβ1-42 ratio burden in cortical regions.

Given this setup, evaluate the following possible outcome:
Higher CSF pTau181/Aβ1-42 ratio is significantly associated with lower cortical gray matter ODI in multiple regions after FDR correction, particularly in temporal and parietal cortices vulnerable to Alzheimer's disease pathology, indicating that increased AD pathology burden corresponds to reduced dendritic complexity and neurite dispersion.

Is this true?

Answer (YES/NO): NO